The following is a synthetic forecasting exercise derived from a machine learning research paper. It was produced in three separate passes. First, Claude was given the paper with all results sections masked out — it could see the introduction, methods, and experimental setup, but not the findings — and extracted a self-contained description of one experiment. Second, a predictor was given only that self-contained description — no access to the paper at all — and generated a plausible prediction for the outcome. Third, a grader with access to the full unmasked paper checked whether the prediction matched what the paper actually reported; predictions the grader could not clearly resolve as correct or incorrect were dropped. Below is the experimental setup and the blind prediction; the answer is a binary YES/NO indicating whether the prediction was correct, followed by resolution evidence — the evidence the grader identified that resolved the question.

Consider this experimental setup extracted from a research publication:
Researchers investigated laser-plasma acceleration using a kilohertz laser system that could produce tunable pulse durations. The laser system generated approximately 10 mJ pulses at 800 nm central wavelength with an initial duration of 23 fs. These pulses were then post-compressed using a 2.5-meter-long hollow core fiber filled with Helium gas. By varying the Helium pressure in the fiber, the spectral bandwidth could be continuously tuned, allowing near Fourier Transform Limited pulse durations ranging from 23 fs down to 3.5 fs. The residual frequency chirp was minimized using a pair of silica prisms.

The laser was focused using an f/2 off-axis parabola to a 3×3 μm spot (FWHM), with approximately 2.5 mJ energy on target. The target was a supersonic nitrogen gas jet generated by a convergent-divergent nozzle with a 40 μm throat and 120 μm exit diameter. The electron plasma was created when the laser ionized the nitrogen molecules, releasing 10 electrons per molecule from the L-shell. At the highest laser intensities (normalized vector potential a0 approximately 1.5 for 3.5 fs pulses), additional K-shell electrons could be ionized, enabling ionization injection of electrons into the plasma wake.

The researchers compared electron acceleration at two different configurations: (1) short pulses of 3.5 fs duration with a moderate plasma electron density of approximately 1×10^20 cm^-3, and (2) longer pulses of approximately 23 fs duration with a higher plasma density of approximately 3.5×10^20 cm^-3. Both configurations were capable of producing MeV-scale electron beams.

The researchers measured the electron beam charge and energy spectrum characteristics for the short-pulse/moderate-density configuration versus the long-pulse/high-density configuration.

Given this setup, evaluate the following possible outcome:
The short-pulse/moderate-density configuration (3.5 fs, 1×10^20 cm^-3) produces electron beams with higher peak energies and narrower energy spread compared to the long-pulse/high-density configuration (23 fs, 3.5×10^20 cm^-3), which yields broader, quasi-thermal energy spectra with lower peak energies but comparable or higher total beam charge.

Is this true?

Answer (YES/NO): NO